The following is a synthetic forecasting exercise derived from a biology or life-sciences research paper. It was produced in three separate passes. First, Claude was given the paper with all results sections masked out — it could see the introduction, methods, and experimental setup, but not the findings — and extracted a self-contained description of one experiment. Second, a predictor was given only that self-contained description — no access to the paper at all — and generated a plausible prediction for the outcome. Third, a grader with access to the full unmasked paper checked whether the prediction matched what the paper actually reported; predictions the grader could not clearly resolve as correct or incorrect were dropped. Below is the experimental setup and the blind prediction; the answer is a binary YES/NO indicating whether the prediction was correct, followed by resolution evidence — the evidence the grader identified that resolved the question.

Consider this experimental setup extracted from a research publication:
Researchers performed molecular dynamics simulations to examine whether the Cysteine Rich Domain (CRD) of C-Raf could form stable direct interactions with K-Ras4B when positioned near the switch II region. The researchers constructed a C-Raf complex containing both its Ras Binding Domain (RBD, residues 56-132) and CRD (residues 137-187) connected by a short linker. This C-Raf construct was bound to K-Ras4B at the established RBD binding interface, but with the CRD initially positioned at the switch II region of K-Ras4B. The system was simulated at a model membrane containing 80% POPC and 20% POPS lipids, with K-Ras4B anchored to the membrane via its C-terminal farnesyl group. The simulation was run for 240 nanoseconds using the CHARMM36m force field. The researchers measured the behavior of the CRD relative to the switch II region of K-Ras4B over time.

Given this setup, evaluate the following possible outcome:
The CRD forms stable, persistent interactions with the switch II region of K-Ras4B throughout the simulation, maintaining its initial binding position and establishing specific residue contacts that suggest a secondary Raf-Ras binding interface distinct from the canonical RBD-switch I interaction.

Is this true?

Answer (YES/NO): NO